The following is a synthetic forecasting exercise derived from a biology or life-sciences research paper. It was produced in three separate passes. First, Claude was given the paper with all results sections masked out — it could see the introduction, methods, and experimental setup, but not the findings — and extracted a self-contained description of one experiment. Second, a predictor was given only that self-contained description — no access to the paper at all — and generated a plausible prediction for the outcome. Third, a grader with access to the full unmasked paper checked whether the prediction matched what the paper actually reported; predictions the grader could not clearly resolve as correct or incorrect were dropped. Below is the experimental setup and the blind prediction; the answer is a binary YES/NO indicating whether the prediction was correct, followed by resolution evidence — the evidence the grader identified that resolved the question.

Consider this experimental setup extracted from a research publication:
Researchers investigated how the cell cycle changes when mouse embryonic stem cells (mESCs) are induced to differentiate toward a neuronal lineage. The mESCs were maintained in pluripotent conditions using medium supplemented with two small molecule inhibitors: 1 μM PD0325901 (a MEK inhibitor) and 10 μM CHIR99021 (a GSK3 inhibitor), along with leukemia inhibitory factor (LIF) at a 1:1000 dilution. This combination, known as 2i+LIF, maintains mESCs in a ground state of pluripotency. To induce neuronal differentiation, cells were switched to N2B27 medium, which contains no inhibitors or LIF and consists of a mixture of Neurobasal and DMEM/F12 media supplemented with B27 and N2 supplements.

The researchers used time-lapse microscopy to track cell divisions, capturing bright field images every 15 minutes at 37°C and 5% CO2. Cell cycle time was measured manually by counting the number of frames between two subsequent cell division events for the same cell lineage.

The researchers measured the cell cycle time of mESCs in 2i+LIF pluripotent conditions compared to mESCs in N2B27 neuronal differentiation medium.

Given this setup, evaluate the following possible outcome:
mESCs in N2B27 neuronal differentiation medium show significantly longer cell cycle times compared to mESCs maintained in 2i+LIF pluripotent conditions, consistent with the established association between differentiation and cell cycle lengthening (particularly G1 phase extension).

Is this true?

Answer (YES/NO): NO